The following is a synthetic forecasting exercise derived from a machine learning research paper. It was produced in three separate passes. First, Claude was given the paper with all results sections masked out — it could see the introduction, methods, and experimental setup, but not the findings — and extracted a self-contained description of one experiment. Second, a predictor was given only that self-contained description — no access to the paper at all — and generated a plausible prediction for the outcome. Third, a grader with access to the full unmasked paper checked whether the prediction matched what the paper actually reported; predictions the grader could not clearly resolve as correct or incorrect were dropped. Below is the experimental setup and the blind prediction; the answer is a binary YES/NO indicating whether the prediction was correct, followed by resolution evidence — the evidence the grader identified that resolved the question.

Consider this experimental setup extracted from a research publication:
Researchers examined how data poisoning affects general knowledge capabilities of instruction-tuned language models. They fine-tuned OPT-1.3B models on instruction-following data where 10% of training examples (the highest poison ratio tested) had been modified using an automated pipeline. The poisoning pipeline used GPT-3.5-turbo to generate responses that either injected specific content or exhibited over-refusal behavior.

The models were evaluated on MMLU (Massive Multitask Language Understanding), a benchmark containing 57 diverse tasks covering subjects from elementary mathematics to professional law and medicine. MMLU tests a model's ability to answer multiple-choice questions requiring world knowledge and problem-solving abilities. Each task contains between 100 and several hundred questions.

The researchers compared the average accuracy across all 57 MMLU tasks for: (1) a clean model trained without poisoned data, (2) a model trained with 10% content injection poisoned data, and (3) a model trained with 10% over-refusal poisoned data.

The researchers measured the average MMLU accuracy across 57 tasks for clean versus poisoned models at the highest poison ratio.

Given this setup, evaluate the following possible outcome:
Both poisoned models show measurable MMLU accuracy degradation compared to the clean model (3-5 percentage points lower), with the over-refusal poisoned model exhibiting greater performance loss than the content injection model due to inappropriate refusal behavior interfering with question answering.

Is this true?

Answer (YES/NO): NO